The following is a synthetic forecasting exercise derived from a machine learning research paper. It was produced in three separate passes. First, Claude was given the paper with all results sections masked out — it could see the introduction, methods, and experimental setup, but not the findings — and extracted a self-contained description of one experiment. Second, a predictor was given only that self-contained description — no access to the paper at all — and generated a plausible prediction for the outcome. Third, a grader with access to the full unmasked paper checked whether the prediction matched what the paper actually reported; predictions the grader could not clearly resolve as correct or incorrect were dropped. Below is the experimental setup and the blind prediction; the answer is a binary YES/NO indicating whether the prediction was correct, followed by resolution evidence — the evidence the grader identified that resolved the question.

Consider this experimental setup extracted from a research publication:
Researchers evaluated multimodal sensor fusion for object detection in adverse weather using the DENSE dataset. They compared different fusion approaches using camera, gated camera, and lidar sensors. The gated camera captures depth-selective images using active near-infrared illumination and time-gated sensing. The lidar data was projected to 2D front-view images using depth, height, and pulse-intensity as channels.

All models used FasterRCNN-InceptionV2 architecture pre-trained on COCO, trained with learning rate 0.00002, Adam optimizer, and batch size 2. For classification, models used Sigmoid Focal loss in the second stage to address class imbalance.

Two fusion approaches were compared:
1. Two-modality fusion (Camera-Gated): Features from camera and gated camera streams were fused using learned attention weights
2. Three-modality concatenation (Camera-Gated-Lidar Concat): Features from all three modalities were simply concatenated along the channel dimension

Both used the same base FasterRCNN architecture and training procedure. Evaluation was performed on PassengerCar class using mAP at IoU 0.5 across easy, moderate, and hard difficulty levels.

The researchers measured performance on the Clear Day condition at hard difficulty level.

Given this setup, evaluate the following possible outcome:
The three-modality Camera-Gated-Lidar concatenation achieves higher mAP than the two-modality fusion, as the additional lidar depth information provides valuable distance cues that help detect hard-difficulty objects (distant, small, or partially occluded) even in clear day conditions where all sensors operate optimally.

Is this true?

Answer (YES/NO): NO